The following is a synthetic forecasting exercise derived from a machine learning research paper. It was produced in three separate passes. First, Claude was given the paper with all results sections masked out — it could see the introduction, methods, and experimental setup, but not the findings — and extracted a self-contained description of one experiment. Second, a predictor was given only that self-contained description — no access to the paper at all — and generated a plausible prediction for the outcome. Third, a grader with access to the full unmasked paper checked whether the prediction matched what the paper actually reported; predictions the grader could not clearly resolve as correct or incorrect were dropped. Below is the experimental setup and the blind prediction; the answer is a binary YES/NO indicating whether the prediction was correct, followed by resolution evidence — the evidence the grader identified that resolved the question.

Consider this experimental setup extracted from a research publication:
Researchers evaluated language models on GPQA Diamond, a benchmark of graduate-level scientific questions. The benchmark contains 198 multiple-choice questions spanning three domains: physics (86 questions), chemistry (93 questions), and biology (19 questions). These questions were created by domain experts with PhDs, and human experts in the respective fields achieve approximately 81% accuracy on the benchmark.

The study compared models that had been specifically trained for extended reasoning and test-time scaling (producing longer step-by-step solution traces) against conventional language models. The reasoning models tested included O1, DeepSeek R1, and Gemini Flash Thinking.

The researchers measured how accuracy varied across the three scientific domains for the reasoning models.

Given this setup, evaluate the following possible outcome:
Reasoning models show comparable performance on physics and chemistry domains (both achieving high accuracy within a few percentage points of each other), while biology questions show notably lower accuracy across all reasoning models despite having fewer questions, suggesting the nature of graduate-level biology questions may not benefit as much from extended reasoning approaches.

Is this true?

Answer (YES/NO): NO